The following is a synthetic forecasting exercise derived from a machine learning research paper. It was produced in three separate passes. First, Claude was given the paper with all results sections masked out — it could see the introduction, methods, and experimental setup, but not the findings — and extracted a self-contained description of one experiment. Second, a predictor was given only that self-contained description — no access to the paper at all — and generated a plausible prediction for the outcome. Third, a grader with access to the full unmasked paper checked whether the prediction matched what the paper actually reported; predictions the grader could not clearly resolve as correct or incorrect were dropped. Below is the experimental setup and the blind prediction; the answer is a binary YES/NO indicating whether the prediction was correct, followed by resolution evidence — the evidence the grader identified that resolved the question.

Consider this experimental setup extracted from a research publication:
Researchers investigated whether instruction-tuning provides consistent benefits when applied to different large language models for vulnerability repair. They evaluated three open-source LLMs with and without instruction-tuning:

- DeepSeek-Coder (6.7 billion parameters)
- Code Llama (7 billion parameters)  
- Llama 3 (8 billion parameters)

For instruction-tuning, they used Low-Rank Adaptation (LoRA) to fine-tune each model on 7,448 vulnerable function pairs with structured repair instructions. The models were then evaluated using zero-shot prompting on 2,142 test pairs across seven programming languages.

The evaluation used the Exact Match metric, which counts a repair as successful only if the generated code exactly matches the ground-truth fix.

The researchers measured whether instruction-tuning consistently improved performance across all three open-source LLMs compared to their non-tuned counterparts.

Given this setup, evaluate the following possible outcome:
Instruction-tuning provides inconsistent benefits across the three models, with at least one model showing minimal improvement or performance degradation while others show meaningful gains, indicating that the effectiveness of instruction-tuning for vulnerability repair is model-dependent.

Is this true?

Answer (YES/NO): NO